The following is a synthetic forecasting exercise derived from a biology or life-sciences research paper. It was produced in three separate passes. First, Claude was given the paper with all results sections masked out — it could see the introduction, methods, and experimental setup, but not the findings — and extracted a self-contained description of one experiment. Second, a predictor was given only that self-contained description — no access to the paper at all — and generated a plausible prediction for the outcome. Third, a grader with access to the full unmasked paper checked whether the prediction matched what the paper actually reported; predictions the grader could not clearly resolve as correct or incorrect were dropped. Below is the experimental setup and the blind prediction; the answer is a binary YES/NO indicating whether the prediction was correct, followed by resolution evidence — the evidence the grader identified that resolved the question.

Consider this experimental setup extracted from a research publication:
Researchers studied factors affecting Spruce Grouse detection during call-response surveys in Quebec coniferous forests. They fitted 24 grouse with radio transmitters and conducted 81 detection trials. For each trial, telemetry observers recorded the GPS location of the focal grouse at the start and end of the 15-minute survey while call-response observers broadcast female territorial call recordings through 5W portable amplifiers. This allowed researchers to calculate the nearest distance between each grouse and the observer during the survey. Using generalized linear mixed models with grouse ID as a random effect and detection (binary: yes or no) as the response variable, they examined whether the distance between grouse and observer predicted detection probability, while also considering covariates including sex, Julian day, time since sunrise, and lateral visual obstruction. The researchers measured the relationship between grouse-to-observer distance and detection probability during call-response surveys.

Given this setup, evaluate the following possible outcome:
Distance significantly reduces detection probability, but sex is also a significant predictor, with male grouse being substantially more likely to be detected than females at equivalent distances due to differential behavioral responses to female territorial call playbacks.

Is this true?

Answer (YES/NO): NO